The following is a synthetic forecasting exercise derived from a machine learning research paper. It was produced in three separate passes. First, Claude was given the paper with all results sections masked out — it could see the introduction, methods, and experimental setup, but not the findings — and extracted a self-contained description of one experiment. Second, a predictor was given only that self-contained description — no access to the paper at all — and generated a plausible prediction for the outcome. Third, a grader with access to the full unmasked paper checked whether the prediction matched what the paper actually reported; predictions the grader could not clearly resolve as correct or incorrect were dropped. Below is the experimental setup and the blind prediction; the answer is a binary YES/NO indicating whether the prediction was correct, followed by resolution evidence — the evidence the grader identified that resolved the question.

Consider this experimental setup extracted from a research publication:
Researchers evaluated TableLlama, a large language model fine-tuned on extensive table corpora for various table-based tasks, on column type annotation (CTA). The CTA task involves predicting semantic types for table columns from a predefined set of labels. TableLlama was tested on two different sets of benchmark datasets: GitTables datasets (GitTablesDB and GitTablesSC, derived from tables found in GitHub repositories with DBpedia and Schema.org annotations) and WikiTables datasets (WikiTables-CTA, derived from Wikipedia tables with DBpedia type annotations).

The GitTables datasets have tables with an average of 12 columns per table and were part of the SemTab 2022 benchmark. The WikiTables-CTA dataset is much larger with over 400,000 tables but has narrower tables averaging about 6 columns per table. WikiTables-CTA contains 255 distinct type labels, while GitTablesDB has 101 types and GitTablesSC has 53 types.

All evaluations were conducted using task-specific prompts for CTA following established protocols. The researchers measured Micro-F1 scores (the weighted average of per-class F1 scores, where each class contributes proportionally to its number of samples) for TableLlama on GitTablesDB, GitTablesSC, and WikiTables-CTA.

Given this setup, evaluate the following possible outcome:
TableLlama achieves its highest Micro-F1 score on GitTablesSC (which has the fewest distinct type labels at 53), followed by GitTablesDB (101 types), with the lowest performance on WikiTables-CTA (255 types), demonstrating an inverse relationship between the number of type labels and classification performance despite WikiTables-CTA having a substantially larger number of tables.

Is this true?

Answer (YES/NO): NO